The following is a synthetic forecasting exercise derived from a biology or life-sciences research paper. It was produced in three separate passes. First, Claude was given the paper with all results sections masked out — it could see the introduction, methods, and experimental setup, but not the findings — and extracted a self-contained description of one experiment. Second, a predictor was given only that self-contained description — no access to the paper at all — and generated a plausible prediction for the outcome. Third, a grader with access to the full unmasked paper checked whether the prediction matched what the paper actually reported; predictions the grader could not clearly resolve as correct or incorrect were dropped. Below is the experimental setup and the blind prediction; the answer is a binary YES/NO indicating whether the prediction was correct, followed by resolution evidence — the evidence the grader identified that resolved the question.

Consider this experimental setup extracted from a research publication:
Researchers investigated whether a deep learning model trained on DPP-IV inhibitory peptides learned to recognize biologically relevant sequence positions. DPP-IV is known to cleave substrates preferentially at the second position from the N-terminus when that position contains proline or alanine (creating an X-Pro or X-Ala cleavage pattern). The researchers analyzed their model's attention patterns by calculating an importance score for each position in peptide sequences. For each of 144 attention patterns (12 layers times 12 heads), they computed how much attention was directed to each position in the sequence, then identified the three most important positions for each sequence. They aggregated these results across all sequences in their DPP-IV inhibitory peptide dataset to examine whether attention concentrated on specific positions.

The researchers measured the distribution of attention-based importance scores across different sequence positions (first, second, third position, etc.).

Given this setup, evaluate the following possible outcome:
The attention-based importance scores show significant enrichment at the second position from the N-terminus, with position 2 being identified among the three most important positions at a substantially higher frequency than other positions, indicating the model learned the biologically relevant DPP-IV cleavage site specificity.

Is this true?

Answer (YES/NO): NO